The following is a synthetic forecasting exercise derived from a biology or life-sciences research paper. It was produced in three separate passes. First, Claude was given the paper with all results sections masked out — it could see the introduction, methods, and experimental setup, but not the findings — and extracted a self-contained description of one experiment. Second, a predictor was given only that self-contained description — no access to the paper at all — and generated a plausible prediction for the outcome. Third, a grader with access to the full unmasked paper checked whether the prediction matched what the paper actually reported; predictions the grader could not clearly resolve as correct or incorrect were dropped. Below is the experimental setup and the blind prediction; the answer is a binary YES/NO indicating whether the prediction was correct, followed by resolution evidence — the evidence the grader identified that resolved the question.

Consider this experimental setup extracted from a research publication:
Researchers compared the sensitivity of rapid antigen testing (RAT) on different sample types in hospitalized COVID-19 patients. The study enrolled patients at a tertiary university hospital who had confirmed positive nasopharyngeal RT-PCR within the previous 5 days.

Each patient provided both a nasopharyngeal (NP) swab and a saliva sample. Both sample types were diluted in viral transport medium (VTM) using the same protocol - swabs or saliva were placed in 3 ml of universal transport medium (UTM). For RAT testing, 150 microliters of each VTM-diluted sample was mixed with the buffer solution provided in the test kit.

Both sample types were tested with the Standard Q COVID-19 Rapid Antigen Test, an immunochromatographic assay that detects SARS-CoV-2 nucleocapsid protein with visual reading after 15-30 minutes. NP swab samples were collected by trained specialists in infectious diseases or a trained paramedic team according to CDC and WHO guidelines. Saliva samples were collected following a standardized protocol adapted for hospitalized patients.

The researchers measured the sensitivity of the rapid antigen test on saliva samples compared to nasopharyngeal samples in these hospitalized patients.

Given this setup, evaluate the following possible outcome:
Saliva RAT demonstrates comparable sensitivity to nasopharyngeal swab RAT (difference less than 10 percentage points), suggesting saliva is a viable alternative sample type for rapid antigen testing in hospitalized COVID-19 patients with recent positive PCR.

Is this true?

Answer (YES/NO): NO